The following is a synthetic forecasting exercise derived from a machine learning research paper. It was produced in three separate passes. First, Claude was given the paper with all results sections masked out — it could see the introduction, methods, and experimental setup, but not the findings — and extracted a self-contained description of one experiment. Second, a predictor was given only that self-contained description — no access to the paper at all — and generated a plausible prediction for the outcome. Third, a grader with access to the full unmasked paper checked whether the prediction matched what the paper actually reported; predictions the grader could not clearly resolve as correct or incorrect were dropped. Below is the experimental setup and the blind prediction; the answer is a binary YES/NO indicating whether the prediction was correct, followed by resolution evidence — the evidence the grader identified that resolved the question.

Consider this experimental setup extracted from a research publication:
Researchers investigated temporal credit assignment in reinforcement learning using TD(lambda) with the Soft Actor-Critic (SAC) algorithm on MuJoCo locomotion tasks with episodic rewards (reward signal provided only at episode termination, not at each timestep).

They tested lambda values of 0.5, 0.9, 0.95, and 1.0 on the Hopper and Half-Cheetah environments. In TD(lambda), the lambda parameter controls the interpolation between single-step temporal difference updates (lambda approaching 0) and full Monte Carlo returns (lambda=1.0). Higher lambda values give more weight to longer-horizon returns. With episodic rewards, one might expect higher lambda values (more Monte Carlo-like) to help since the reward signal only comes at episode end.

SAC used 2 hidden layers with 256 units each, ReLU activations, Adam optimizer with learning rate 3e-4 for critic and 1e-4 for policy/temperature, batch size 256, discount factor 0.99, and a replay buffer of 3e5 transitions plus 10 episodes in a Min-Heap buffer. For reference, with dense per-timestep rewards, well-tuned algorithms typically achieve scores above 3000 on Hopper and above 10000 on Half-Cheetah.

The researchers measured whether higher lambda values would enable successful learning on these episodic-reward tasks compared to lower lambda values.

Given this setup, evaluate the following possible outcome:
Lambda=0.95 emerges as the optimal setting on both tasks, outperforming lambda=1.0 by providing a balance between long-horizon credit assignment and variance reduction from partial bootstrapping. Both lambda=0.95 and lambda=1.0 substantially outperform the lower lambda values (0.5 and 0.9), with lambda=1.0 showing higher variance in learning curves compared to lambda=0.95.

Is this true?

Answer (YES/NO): NO